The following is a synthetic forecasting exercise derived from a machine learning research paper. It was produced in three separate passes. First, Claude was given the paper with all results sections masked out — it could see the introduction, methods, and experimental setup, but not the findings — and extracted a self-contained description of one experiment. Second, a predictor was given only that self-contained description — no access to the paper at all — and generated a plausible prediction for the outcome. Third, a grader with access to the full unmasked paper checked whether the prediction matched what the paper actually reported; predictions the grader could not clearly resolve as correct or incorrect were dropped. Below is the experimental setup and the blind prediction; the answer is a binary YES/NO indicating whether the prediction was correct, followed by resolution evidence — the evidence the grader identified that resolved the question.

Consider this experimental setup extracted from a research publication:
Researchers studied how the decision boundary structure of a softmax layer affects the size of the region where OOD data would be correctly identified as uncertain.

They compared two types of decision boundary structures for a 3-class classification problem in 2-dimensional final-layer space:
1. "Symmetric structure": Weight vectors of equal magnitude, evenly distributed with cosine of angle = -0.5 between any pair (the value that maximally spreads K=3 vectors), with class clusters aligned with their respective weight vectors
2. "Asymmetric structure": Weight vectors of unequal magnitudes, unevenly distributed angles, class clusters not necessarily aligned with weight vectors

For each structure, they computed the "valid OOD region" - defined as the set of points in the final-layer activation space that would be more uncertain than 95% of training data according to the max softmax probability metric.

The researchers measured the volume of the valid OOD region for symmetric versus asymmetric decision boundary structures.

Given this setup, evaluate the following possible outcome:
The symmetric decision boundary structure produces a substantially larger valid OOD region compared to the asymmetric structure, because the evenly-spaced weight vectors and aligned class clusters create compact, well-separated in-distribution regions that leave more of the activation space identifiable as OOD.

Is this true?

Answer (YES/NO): YES